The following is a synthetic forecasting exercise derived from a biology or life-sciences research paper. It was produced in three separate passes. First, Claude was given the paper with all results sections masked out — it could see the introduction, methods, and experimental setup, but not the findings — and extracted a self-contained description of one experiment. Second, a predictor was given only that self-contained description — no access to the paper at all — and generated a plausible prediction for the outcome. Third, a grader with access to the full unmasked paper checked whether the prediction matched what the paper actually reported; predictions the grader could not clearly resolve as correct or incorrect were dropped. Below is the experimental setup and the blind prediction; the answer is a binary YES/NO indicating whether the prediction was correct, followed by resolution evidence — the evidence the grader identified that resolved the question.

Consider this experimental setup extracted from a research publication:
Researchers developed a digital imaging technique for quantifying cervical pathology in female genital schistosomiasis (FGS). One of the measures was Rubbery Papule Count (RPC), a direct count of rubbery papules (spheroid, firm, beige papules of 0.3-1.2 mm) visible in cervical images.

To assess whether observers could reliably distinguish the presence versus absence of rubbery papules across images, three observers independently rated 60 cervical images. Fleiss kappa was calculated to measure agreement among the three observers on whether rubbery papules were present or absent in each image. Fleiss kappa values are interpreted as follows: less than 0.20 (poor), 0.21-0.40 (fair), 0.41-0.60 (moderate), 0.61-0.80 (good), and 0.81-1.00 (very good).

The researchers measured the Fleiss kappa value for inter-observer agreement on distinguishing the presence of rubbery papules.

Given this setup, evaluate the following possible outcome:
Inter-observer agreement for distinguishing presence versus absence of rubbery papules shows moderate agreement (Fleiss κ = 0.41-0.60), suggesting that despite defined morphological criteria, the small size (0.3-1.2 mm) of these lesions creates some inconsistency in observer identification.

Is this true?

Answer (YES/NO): YES